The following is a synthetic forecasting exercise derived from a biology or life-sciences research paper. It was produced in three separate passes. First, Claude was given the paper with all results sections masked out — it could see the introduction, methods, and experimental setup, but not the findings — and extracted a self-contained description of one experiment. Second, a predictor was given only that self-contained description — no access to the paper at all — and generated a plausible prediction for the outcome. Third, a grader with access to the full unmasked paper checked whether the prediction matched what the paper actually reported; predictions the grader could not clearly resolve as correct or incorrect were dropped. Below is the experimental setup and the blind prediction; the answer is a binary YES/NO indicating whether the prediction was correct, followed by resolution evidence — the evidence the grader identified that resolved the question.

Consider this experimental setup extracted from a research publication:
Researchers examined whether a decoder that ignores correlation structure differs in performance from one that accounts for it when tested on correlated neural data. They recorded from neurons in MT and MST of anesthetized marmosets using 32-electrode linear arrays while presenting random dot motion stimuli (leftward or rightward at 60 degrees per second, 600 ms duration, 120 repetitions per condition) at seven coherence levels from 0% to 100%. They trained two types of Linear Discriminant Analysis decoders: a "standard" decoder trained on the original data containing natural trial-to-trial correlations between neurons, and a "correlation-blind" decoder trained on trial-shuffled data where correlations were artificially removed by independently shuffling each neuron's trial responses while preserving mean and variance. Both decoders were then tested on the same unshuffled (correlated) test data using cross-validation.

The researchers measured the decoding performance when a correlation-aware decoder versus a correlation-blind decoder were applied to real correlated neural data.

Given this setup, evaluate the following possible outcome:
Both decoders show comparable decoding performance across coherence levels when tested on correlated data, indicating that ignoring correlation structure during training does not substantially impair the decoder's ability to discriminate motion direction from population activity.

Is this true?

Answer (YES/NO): NO